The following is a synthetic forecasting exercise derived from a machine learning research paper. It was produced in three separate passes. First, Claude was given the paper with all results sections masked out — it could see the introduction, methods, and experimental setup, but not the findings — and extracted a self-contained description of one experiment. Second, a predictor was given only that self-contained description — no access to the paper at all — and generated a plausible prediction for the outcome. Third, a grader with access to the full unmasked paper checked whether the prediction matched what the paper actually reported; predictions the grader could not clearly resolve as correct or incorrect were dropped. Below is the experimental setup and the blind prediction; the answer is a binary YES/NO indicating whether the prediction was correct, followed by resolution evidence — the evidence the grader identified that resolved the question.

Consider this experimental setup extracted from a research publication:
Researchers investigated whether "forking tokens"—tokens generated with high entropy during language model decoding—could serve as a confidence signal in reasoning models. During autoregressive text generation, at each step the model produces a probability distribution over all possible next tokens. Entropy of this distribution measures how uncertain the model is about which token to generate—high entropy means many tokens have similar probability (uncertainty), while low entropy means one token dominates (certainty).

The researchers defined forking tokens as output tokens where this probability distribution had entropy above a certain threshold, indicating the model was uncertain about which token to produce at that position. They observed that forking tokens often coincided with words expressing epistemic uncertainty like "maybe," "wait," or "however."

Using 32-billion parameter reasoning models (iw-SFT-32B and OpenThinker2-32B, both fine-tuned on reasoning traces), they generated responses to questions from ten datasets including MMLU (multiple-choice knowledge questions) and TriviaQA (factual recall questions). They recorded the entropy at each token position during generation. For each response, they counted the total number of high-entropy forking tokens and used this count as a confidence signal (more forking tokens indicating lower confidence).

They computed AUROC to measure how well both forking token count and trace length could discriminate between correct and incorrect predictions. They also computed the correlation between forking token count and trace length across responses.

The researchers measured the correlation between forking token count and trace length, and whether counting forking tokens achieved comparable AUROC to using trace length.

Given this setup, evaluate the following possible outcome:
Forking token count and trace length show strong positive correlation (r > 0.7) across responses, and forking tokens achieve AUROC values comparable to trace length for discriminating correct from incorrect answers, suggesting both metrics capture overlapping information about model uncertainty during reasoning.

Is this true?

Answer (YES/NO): YES